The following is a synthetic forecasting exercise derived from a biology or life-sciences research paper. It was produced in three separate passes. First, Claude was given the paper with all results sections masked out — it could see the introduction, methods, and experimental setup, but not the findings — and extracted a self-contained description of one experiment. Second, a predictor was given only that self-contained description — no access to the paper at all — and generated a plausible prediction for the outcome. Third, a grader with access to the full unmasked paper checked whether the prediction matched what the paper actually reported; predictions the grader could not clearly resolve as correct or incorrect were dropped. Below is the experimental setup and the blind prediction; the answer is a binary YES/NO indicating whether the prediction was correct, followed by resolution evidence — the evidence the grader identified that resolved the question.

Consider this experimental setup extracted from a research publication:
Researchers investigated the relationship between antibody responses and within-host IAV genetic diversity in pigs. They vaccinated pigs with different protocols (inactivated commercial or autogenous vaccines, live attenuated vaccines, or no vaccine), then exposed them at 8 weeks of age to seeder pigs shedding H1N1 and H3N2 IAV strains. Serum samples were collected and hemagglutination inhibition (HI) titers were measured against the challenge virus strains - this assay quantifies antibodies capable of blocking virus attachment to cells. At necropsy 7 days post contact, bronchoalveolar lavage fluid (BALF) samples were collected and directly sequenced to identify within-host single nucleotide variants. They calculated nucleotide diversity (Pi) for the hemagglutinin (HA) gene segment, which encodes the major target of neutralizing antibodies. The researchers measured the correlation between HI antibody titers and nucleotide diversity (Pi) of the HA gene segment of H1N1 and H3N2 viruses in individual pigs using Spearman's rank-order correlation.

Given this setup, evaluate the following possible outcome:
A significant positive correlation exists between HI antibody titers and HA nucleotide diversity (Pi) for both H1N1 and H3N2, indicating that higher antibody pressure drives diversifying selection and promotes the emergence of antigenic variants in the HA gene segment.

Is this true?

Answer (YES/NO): NO